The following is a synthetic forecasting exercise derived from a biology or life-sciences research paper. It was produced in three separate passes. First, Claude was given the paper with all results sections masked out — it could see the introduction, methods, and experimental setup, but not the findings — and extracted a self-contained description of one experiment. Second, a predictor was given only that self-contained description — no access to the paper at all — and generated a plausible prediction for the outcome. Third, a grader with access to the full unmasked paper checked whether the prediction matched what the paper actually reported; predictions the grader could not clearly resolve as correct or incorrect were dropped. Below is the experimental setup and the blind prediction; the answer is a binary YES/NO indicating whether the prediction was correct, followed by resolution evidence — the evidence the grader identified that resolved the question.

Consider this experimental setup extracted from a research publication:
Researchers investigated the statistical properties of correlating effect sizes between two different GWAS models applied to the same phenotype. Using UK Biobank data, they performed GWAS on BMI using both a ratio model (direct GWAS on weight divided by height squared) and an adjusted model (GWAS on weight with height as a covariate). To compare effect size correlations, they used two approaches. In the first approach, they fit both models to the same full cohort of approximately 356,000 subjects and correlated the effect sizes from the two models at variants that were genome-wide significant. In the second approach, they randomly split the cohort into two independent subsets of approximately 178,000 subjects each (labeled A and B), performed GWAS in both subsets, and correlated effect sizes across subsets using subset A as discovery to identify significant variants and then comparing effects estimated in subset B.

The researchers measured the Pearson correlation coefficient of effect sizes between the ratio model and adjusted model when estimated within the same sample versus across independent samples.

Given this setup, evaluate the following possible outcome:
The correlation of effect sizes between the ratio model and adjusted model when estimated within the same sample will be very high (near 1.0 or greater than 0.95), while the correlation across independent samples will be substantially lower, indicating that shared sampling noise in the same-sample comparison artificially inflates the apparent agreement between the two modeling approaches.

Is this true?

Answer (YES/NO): YES